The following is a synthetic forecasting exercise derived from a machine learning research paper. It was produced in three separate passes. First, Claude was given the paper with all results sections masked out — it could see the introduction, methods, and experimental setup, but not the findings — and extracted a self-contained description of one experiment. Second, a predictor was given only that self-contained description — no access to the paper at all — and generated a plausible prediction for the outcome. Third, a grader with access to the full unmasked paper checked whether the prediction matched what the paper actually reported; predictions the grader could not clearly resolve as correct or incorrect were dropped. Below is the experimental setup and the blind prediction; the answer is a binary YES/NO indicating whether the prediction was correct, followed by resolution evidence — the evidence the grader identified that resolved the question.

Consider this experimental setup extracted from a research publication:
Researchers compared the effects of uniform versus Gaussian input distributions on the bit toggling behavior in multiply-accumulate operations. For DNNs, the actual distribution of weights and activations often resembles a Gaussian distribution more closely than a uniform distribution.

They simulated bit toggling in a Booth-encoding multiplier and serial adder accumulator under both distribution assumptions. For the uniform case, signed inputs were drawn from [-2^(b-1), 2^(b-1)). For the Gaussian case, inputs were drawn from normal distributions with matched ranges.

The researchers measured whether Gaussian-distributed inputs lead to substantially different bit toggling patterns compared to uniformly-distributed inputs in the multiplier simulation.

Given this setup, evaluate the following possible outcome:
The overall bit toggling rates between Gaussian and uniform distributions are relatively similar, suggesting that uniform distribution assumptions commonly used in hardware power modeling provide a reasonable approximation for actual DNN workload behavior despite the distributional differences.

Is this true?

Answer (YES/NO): YES